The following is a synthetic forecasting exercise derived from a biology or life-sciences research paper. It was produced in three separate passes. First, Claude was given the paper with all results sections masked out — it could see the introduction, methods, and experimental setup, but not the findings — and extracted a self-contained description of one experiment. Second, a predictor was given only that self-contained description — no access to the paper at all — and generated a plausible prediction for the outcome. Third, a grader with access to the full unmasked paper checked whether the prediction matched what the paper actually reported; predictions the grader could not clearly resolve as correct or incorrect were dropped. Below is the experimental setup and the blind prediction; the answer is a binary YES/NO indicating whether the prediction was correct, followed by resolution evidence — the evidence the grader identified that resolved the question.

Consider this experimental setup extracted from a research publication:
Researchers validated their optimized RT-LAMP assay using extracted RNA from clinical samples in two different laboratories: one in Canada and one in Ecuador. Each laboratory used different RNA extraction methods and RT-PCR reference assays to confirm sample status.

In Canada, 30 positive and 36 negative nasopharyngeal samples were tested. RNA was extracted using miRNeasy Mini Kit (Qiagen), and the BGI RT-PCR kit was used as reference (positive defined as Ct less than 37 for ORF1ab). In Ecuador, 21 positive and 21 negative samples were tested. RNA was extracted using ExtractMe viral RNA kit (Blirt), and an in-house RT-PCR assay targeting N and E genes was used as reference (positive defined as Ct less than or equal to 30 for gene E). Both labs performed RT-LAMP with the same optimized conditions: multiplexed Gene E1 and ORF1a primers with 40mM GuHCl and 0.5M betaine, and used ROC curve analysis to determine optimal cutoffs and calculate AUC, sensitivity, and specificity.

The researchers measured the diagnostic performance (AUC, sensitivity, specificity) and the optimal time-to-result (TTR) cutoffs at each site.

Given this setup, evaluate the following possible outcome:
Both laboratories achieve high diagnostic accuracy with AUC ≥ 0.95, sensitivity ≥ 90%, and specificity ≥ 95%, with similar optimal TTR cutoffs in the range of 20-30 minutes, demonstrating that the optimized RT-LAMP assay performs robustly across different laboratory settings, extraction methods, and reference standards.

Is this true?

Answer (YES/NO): NO